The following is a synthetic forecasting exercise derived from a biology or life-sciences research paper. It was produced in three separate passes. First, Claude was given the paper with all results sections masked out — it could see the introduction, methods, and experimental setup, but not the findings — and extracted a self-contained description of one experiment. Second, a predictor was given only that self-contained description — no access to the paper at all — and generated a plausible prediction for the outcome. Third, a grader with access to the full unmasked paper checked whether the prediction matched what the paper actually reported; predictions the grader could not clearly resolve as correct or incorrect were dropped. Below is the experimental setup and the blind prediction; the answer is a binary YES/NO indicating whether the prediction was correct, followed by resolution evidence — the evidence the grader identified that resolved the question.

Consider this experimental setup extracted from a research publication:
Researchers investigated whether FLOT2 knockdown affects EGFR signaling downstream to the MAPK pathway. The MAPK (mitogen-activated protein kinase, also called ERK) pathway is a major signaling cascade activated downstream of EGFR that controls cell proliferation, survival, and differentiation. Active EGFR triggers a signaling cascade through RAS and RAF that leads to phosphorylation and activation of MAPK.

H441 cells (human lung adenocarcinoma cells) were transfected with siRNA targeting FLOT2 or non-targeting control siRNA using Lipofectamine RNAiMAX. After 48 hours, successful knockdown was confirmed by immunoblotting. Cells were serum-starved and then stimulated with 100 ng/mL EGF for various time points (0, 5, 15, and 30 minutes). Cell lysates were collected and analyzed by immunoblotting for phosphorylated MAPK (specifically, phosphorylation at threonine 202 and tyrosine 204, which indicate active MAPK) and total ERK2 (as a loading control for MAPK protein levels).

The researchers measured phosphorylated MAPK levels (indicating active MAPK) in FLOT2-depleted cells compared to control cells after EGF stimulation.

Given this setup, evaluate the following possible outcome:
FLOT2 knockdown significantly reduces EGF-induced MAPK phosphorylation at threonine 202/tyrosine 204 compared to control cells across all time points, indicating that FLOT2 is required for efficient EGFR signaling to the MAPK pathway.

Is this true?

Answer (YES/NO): NO